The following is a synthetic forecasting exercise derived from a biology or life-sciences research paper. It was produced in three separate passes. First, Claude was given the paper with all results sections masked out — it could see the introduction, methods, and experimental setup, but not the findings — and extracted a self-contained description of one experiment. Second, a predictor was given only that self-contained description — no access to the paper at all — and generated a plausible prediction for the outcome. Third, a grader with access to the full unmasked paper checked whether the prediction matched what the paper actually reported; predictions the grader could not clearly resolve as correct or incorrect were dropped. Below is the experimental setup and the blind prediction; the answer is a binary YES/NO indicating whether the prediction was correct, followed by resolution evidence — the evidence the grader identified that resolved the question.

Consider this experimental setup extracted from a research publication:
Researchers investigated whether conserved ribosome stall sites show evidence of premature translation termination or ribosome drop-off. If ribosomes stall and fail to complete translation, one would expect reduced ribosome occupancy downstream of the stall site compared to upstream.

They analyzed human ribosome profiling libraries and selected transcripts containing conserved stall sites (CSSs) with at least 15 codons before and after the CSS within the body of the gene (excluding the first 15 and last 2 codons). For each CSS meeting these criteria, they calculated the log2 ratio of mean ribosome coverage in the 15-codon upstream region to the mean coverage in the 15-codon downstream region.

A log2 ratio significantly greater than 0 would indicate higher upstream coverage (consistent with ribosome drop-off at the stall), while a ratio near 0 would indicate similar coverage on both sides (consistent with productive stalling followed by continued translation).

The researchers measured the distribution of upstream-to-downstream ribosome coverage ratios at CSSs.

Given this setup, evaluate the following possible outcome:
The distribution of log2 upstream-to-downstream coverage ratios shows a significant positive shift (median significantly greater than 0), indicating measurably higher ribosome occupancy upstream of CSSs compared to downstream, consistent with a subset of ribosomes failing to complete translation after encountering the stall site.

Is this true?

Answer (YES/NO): NO